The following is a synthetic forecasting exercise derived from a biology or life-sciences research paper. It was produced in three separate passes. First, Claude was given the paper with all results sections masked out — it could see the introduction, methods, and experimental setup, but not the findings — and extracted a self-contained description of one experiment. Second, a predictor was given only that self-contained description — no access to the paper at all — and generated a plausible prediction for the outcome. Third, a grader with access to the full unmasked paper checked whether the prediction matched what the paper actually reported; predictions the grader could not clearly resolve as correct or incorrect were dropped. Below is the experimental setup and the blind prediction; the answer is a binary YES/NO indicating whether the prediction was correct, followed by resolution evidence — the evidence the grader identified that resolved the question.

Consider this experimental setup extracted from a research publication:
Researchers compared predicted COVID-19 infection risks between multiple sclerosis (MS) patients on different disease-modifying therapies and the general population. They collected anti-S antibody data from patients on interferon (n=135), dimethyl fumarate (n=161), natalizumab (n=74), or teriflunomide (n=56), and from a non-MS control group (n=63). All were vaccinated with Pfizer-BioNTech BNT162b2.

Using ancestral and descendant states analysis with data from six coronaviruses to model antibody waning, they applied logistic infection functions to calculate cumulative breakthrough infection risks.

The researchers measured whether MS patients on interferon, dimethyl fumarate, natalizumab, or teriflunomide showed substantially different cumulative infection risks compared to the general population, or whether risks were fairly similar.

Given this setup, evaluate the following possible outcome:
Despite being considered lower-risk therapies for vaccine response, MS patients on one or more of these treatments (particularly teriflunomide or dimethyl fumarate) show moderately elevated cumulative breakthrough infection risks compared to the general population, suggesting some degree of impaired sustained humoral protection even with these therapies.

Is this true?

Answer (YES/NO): YES